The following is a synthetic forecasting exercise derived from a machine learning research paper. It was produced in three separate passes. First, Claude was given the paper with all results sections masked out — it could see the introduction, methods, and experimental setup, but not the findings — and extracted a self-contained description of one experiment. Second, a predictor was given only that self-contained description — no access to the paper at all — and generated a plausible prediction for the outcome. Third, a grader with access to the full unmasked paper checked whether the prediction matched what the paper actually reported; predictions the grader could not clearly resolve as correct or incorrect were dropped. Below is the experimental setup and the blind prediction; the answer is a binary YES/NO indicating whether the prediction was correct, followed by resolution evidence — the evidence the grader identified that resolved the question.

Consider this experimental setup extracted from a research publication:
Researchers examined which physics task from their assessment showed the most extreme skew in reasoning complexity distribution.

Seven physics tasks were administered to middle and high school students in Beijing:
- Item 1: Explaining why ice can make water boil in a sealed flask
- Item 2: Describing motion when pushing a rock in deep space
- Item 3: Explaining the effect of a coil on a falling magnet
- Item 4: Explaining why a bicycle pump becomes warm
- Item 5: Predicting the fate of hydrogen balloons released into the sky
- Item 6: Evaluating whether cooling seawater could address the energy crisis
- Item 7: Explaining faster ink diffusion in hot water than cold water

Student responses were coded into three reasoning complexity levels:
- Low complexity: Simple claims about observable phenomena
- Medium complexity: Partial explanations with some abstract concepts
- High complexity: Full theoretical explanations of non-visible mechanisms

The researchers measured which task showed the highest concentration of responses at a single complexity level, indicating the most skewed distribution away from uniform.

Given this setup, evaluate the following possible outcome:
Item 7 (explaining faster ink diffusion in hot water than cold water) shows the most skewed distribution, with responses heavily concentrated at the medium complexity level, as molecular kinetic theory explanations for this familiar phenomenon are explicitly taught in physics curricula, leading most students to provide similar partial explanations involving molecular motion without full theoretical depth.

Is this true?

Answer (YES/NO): NO